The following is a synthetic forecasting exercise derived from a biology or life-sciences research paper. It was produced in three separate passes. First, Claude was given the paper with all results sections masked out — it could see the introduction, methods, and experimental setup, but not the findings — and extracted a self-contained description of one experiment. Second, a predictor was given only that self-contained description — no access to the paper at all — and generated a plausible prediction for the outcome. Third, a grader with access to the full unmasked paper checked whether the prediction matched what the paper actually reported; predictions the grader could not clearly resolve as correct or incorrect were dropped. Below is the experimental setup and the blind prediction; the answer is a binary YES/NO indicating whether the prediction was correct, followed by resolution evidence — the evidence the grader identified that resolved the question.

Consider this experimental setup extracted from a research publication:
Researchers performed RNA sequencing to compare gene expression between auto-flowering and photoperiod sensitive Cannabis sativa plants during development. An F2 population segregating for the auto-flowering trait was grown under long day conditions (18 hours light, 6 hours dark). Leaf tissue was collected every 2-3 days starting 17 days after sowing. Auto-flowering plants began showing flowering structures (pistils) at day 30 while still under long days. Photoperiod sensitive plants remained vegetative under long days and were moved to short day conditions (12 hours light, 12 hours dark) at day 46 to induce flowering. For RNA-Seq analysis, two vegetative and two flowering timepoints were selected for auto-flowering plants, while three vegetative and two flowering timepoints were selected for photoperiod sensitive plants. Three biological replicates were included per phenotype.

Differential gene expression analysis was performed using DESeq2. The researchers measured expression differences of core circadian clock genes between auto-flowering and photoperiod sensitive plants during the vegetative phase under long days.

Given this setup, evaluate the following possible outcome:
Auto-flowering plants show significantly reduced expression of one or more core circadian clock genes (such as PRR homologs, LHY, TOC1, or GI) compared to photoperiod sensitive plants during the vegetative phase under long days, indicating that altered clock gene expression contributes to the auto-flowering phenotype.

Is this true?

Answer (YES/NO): YES